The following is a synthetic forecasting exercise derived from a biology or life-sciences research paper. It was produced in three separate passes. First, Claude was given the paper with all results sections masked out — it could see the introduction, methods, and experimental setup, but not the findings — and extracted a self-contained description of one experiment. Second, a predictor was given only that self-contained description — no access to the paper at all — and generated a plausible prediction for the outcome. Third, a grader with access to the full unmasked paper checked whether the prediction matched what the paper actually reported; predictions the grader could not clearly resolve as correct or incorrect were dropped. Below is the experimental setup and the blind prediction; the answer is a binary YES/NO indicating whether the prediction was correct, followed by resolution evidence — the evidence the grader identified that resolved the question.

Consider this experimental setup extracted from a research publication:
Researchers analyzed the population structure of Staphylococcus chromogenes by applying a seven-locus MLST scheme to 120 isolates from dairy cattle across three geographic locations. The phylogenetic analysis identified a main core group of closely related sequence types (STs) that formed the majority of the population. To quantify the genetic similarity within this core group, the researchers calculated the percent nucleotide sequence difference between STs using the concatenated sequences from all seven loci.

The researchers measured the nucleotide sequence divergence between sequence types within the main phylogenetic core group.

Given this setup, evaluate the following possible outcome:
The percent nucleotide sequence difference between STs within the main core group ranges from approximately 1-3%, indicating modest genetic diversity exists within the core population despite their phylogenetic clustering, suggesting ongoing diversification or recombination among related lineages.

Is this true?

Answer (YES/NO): NO